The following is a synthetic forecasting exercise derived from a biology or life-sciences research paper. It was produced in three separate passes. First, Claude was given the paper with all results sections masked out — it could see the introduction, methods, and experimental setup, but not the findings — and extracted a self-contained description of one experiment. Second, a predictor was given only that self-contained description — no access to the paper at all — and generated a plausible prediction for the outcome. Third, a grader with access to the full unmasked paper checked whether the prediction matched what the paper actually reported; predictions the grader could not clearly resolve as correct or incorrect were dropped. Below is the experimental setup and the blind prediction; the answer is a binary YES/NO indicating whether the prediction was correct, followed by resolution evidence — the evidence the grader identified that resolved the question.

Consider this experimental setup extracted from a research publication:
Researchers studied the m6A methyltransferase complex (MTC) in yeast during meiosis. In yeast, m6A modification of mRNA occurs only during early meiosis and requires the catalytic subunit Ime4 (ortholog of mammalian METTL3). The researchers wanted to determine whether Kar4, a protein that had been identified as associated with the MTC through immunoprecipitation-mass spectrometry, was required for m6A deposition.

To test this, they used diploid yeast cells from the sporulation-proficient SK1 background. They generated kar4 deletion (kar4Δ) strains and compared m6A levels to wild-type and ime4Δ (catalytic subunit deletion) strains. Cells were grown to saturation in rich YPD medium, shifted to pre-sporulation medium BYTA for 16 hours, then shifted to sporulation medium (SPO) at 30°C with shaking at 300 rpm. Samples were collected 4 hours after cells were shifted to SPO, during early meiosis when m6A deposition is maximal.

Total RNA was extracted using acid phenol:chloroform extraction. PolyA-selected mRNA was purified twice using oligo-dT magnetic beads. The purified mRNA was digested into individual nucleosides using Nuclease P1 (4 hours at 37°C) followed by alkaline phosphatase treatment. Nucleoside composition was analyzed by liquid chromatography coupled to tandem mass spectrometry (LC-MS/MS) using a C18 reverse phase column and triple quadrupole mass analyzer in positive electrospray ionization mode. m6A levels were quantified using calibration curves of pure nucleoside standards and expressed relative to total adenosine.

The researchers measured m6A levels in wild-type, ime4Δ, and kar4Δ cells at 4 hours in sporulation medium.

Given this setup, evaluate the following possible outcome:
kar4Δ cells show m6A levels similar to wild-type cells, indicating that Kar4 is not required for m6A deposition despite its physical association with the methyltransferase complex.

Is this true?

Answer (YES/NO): NO